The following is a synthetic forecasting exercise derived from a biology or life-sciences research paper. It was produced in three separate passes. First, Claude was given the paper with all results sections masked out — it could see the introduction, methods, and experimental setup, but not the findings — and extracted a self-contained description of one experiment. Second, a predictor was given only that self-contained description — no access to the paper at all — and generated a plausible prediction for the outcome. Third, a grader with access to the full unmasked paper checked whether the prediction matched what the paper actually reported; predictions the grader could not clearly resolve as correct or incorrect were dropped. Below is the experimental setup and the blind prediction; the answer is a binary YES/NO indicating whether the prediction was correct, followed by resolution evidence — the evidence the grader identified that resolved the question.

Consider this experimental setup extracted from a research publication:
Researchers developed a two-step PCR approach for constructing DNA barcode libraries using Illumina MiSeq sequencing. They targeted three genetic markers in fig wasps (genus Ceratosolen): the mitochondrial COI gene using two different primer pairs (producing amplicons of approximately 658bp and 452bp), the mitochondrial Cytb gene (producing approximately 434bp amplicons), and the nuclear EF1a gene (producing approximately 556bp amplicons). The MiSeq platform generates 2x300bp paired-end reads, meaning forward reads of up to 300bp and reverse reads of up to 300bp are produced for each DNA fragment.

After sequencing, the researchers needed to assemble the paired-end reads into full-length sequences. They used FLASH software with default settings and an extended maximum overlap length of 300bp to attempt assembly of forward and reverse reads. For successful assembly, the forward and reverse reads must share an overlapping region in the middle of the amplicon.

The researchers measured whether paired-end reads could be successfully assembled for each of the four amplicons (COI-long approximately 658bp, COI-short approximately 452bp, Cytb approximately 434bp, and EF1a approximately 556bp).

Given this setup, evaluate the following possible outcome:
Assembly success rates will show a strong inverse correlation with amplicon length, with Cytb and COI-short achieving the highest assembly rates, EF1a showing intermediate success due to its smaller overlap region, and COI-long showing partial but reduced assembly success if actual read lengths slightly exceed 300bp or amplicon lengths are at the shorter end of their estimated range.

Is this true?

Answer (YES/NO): NO